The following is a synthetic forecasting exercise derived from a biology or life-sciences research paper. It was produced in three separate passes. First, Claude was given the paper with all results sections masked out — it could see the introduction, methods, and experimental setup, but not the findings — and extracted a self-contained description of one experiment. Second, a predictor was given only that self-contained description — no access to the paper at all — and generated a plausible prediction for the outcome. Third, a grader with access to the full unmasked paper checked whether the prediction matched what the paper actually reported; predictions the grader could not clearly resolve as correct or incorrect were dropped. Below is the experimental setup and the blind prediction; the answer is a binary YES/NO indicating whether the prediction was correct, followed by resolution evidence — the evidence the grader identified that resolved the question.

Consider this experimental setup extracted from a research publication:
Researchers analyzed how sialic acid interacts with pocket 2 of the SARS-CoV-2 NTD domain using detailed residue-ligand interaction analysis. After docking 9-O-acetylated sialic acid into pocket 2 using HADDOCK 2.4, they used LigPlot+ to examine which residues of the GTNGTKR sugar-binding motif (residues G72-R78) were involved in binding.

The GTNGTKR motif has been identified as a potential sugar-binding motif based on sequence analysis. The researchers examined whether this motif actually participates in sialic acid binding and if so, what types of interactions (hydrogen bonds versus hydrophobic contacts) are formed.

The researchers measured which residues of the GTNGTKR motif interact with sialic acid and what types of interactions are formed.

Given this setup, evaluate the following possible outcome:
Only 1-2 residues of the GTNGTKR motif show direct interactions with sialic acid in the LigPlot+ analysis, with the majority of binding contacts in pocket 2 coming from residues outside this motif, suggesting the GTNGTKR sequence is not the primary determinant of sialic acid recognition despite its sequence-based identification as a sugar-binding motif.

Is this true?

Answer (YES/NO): NO